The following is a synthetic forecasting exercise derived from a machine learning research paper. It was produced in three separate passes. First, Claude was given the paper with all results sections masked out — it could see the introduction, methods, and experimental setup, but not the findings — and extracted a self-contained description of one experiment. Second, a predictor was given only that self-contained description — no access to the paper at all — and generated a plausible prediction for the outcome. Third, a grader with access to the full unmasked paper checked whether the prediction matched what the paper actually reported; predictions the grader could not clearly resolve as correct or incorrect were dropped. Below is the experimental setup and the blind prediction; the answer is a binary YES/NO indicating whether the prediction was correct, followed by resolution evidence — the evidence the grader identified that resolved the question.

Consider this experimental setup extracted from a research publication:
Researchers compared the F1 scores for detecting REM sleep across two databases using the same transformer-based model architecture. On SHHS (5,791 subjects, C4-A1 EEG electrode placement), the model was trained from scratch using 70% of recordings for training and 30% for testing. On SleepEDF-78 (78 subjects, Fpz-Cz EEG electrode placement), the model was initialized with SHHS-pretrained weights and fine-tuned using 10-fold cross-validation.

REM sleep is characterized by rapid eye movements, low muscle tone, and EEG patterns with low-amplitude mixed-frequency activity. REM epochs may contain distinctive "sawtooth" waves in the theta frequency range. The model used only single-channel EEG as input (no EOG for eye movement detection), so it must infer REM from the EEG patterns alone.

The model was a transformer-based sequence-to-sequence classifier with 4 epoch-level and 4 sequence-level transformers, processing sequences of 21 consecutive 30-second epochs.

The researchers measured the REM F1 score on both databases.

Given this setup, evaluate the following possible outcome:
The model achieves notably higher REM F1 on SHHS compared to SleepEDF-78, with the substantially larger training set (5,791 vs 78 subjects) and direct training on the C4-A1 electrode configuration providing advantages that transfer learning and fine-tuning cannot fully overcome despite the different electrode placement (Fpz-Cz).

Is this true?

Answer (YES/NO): YES